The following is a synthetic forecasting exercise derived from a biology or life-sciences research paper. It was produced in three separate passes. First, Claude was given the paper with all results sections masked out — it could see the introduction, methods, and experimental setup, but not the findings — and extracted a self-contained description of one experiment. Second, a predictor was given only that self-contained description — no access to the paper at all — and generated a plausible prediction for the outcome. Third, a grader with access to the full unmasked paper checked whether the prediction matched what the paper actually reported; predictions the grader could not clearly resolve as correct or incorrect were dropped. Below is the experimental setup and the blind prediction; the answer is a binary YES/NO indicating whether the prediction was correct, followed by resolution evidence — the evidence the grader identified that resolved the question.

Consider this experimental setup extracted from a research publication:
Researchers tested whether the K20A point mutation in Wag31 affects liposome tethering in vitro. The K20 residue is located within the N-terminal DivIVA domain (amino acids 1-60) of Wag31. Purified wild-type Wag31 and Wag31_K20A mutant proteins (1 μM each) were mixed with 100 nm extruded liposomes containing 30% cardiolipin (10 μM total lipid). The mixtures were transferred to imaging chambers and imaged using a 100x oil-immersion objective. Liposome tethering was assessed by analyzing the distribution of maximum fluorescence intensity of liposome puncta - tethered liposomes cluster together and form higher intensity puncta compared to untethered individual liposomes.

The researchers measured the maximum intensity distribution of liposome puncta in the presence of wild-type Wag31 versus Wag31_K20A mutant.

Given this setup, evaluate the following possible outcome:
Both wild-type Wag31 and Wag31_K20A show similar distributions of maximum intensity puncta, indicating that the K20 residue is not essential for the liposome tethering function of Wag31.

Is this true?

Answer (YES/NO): NO